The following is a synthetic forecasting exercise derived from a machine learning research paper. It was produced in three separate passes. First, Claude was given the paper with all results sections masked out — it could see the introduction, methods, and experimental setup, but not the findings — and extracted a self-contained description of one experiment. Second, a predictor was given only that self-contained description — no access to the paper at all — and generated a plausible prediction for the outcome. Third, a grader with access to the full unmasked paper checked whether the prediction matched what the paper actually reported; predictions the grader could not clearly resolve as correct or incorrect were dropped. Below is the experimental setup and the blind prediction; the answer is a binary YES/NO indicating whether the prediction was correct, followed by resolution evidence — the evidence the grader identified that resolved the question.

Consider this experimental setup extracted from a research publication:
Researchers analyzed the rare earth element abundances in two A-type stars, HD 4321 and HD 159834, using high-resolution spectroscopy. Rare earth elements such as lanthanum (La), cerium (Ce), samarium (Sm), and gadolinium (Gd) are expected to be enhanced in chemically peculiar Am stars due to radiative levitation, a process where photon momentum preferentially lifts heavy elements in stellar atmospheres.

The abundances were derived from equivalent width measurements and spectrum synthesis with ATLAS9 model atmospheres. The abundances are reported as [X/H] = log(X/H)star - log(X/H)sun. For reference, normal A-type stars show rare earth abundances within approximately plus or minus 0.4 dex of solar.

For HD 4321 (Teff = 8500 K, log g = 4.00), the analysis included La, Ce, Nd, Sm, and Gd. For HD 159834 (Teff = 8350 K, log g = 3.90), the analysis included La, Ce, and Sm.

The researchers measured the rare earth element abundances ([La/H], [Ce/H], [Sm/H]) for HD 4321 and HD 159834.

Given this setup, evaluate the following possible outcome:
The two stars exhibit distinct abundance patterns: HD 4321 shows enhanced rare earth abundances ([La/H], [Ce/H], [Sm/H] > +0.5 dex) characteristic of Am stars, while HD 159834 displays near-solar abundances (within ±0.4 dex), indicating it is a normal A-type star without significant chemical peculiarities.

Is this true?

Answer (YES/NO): NO